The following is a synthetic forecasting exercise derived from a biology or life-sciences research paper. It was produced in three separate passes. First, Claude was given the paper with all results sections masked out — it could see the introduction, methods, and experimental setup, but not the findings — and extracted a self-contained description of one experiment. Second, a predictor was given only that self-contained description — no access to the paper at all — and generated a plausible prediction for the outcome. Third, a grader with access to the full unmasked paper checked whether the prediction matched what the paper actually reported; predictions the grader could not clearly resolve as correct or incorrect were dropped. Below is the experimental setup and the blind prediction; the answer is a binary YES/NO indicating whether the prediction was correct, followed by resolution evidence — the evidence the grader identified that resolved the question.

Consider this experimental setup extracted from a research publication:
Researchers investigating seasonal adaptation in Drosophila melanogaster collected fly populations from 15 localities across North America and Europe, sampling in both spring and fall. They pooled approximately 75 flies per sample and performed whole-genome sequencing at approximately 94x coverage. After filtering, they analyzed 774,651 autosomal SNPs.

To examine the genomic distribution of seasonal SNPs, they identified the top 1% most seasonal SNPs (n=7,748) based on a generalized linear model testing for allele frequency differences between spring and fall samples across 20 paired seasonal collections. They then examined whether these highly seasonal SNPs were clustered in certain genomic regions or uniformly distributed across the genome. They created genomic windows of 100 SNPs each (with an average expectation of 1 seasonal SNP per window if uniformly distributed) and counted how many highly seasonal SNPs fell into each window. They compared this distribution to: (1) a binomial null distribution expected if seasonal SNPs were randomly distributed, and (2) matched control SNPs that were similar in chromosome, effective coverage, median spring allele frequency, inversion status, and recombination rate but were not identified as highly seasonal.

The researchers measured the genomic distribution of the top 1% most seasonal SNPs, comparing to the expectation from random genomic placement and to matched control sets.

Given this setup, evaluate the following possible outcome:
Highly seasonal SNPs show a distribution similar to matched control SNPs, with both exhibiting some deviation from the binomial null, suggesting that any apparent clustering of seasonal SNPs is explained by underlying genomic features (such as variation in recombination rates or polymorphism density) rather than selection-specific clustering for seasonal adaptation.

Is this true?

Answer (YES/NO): NO